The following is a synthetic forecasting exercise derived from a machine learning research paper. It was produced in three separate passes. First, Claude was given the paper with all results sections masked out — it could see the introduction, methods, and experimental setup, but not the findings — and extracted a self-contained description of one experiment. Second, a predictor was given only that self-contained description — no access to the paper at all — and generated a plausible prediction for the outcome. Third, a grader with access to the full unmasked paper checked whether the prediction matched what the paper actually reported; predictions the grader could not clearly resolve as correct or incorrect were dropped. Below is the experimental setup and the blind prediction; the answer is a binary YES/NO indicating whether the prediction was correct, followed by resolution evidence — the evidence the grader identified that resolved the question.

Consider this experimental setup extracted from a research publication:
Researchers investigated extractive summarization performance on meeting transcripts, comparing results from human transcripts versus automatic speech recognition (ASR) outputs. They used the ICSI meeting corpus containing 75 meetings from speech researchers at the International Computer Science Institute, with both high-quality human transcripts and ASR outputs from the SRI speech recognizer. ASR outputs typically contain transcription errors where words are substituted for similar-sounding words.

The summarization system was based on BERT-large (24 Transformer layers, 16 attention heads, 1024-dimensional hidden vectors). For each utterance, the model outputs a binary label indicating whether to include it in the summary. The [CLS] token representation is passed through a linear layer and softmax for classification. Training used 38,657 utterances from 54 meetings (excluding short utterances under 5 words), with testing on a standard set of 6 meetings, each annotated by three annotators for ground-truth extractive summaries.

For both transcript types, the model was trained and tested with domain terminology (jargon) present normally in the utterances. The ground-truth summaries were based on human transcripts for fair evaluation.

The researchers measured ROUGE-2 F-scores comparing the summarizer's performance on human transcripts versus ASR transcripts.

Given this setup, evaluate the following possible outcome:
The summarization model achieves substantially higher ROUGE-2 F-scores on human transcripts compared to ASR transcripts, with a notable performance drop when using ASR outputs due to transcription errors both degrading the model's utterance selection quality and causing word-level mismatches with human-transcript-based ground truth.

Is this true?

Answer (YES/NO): YES